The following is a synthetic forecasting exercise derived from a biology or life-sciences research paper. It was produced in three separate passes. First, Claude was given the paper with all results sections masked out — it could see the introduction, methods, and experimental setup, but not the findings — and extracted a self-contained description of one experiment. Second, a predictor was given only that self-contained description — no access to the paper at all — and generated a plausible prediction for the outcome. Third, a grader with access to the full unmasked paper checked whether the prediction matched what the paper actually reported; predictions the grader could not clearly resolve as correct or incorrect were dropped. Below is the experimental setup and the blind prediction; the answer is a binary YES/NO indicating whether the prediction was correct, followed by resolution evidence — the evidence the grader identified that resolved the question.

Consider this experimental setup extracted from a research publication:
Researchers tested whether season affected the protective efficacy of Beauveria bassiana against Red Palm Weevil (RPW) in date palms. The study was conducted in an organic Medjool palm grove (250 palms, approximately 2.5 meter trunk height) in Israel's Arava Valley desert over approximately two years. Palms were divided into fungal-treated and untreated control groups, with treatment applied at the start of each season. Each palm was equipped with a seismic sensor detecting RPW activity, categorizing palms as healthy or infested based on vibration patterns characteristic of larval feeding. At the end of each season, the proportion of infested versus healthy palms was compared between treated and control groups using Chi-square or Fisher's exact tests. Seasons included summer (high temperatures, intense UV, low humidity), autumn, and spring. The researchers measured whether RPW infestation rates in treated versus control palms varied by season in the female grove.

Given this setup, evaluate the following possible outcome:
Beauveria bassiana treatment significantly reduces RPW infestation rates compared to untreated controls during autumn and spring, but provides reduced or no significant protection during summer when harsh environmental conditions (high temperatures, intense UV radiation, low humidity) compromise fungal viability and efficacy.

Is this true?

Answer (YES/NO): NO